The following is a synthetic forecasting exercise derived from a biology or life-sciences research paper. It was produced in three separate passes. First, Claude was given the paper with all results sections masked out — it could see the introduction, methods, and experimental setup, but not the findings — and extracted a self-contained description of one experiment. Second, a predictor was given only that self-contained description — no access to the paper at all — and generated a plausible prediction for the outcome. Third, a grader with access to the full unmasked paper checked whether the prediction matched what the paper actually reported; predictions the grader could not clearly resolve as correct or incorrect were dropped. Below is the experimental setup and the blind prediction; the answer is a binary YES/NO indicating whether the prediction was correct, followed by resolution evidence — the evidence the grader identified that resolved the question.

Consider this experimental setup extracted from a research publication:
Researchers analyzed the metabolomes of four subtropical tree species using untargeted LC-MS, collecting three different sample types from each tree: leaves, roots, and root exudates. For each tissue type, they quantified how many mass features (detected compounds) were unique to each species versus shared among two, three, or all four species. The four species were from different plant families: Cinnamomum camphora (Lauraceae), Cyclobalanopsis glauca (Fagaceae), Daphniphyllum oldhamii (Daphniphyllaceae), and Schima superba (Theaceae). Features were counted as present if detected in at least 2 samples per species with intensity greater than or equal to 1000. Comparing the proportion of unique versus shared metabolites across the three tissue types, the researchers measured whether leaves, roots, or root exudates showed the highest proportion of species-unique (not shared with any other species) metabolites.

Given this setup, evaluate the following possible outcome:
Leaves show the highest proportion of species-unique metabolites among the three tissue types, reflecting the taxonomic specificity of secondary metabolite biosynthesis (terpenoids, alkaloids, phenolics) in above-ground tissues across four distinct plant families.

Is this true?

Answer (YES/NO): NO